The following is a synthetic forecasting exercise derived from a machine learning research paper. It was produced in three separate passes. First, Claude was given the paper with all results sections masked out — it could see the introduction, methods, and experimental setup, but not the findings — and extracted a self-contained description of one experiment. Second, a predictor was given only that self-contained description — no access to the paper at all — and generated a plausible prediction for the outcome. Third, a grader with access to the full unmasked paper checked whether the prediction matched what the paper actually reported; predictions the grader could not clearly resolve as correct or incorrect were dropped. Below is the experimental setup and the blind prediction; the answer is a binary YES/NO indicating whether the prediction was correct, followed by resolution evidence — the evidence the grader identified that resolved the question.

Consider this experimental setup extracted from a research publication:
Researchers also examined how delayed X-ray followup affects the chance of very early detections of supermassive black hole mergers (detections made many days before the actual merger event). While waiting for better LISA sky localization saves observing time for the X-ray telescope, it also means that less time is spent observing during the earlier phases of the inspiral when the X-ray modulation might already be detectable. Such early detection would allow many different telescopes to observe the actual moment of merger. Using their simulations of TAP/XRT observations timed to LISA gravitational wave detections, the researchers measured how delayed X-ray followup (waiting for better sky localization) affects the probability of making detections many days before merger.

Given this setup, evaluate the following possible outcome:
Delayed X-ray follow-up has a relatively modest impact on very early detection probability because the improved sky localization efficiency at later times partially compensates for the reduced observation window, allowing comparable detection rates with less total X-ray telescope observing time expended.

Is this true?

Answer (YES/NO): NO